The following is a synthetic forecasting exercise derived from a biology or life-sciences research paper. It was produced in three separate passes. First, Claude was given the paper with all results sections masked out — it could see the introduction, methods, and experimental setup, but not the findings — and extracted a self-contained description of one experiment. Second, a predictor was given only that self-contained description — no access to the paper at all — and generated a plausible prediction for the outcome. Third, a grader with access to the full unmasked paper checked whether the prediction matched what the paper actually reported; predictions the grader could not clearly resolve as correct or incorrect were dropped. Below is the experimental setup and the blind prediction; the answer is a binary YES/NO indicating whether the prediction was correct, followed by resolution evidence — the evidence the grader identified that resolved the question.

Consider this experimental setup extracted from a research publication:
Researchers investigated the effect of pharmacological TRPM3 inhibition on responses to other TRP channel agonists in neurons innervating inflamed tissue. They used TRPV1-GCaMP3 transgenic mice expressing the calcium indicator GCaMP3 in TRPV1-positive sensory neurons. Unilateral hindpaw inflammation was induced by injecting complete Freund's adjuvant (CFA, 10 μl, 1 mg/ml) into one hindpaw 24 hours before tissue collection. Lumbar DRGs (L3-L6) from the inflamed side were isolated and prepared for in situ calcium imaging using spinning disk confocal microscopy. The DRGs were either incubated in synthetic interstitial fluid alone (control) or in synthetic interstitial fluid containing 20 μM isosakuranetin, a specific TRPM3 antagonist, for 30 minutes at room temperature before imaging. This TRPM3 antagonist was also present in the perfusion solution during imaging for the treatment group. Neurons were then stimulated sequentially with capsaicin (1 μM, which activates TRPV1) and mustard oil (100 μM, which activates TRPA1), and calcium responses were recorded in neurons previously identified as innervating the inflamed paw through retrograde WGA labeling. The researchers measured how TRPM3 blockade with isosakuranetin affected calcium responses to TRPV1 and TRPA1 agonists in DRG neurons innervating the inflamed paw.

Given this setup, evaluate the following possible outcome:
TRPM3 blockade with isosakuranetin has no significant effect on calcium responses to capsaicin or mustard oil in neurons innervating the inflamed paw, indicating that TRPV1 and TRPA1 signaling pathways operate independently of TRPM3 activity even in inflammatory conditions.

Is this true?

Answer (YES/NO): NO